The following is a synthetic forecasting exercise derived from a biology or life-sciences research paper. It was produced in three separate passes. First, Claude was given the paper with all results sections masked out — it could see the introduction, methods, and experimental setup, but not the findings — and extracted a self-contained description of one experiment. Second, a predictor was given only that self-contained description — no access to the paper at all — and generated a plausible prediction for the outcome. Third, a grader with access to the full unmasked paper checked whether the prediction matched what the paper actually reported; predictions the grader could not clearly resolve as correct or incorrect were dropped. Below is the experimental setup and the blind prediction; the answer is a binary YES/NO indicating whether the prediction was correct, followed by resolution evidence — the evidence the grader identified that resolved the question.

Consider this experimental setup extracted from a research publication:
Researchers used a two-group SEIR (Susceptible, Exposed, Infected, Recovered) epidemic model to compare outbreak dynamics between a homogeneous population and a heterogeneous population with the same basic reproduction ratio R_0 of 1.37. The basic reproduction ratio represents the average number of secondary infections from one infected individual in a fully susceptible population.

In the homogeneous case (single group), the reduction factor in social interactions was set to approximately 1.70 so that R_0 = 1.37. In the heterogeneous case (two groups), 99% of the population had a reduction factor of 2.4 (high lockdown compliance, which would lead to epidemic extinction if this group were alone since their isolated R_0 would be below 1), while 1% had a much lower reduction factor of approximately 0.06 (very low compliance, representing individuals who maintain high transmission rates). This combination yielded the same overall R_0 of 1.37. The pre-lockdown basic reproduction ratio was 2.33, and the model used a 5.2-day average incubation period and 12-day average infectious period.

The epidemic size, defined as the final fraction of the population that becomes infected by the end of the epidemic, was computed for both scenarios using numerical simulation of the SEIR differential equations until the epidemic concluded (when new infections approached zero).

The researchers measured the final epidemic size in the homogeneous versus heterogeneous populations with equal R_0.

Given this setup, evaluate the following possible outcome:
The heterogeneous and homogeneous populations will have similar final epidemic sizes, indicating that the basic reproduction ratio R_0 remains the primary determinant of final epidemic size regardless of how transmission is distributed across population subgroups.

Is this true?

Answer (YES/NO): NO